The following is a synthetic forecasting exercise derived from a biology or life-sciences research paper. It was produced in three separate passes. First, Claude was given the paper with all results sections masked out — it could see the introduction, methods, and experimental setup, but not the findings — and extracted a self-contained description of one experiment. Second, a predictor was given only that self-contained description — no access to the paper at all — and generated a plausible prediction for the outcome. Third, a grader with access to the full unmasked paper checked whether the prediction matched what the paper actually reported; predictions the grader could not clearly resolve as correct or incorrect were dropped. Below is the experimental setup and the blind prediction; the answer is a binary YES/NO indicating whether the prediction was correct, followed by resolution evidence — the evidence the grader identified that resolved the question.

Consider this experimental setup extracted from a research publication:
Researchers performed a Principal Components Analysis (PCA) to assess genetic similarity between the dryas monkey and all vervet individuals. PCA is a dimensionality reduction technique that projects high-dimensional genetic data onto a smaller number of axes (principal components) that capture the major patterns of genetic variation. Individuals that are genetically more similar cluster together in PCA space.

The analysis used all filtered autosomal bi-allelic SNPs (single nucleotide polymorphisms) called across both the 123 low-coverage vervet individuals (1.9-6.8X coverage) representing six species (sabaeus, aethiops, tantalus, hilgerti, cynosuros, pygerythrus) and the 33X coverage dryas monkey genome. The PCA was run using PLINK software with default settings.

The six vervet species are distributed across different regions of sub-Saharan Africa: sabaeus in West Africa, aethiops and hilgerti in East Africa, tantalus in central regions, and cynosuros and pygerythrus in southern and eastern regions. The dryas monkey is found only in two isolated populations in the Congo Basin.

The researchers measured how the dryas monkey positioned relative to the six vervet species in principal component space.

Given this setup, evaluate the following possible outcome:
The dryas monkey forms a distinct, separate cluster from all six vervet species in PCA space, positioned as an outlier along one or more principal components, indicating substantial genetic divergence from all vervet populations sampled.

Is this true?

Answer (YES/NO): YES